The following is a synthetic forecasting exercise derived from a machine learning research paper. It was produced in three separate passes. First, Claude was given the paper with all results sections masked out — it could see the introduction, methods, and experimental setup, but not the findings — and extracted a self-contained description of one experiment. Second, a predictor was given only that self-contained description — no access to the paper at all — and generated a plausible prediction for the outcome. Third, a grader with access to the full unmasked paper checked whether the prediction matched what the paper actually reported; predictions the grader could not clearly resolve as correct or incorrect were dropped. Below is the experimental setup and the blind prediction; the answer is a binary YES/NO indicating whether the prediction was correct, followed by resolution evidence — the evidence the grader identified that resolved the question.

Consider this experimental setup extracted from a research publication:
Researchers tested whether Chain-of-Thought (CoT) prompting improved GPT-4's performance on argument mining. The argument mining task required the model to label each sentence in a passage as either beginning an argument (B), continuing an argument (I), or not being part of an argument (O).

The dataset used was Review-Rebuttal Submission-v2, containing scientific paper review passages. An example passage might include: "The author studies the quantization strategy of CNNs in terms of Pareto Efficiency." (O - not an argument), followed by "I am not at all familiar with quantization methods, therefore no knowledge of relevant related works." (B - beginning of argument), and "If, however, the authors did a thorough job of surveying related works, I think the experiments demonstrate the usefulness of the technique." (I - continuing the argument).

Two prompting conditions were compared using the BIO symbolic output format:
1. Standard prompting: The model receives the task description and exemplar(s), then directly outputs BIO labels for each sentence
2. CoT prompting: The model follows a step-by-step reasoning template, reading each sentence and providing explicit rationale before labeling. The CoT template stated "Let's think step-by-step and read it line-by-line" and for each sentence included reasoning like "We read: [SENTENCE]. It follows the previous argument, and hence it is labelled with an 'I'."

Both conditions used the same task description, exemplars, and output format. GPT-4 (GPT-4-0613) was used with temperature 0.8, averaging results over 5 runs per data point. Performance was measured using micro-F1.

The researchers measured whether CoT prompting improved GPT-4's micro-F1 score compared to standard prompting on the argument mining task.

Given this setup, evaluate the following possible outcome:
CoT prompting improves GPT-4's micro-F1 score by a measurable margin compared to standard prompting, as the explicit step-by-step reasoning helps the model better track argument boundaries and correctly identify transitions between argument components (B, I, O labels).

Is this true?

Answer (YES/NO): NO